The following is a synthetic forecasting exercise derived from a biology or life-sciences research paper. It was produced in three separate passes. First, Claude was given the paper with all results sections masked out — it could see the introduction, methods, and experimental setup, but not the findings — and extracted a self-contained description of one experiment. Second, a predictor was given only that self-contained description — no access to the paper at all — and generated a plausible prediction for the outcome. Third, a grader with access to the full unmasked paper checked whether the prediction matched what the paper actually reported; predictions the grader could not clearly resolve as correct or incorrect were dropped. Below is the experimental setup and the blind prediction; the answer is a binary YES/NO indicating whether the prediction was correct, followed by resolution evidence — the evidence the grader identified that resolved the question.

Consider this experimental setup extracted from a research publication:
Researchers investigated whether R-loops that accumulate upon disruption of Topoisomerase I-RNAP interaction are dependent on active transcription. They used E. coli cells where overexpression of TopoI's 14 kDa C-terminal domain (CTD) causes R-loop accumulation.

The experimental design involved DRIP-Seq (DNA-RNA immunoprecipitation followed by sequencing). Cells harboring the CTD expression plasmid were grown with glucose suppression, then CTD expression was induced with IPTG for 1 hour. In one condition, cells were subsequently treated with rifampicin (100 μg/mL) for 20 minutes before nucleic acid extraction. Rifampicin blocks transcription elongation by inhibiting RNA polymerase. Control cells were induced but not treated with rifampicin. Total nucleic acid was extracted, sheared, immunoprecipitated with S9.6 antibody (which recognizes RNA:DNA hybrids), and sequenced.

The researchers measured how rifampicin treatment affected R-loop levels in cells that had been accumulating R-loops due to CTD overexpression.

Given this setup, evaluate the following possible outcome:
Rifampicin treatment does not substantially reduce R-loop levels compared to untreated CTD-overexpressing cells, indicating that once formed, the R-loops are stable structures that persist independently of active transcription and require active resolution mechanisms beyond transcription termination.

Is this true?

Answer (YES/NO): NO